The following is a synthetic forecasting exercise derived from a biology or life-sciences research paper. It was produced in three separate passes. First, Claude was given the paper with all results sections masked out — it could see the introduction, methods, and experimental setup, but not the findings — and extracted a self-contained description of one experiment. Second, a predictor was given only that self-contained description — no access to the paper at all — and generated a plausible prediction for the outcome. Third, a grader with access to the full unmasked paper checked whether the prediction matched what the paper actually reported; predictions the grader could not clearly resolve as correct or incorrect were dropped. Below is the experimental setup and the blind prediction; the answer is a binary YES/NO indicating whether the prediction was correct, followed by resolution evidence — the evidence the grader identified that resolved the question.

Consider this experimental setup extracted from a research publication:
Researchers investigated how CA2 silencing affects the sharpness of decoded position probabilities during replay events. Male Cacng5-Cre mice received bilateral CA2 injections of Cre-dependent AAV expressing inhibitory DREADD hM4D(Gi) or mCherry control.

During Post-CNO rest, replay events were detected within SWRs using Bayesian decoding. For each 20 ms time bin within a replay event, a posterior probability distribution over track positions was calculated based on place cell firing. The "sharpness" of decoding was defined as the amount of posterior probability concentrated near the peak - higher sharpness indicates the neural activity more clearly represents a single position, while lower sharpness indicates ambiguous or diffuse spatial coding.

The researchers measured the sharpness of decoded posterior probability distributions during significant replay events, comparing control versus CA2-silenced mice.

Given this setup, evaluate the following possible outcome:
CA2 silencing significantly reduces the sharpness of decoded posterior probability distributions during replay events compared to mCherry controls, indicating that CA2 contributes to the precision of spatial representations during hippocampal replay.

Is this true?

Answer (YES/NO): YES